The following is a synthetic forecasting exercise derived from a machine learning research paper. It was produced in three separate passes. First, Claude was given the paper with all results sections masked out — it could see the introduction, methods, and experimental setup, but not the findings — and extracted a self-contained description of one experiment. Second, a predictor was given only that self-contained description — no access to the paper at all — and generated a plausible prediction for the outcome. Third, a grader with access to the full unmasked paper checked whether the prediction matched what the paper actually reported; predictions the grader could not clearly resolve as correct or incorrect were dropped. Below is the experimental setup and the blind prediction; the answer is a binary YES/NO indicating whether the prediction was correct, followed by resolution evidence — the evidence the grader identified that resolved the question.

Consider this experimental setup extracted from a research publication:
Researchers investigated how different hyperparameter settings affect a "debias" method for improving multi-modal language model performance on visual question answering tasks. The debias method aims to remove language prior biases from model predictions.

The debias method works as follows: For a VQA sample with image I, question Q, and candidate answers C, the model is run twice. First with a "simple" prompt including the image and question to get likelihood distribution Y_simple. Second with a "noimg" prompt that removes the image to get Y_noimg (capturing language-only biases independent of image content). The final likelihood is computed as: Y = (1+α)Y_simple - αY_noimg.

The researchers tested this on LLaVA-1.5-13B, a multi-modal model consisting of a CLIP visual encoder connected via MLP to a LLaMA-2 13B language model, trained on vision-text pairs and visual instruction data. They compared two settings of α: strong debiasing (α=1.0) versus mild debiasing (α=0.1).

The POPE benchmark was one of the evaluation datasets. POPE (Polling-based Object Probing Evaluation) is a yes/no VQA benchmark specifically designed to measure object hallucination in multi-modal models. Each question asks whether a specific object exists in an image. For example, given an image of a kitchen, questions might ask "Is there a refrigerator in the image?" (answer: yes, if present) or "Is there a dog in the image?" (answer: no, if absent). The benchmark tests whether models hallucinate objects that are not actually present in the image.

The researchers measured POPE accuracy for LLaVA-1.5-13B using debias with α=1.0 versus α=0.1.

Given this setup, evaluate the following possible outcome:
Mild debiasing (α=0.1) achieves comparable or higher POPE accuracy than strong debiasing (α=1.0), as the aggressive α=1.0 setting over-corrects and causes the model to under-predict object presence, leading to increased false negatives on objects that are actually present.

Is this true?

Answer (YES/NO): YES